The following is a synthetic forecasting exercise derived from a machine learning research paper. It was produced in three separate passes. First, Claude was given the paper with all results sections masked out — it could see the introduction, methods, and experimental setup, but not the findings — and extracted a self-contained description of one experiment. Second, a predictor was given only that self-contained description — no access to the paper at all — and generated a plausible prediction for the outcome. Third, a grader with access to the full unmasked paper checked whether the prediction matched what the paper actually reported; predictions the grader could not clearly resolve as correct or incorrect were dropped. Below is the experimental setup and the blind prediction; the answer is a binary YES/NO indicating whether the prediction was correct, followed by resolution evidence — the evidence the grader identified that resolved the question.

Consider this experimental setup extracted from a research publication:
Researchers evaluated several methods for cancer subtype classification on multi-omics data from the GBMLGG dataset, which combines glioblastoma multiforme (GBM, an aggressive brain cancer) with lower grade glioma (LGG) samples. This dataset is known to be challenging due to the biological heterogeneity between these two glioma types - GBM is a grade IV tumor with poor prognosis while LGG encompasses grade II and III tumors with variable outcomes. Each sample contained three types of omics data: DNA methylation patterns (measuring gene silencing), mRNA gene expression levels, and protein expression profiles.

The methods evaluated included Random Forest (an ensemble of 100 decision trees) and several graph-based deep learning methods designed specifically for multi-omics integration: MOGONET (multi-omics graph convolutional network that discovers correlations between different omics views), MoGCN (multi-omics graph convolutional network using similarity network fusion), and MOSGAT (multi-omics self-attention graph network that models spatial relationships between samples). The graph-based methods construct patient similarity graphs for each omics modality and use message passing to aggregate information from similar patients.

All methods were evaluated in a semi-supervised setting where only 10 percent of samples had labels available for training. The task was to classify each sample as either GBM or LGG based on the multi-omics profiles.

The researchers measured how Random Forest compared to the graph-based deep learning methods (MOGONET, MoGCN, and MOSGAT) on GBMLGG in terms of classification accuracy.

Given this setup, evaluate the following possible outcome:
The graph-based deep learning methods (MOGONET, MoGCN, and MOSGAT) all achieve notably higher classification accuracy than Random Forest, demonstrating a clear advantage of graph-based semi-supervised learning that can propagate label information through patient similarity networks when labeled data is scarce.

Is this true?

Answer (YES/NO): NO